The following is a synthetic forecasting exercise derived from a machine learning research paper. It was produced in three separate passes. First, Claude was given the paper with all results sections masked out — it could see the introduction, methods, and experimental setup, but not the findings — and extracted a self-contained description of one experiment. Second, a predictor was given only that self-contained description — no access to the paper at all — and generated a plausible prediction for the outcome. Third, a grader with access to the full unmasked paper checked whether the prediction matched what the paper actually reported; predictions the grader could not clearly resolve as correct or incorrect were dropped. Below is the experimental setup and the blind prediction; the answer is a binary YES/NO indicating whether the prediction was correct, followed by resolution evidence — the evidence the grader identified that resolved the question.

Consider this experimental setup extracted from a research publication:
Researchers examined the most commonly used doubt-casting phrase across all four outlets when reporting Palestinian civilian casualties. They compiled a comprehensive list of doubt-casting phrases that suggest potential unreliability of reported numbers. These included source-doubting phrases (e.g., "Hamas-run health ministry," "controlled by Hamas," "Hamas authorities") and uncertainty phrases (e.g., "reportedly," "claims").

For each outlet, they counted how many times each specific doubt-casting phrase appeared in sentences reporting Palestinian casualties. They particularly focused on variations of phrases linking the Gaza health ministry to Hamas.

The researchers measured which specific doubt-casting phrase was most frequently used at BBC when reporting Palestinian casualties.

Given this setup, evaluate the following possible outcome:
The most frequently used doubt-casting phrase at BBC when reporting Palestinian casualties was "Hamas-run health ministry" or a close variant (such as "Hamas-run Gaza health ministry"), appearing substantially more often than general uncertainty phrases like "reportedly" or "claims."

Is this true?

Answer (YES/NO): YES